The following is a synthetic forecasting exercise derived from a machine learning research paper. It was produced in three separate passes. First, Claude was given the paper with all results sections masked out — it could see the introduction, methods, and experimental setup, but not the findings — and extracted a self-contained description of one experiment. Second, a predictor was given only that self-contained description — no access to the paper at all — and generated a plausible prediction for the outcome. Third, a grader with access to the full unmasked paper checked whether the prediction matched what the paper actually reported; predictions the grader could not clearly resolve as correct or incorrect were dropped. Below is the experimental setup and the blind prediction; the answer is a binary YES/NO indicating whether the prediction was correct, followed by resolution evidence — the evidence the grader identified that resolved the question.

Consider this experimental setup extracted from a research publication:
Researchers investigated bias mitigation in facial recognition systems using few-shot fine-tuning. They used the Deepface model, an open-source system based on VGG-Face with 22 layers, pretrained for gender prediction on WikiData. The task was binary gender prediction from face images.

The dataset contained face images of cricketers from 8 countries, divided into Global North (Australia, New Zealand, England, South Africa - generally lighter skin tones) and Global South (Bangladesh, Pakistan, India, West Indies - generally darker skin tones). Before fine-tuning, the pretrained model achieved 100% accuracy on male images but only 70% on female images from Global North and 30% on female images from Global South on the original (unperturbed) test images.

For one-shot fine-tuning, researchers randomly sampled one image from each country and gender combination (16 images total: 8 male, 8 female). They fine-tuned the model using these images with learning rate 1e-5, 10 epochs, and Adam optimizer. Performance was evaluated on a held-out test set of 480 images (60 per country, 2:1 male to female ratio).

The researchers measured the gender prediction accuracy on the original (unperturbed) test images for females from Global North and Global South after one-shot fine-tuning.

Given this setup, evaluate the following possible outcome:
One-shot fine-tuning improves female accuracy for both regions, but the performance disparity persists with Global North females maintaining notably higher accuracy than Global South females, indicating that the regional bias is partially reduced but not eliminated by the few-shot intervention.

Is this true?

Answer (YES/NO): YES